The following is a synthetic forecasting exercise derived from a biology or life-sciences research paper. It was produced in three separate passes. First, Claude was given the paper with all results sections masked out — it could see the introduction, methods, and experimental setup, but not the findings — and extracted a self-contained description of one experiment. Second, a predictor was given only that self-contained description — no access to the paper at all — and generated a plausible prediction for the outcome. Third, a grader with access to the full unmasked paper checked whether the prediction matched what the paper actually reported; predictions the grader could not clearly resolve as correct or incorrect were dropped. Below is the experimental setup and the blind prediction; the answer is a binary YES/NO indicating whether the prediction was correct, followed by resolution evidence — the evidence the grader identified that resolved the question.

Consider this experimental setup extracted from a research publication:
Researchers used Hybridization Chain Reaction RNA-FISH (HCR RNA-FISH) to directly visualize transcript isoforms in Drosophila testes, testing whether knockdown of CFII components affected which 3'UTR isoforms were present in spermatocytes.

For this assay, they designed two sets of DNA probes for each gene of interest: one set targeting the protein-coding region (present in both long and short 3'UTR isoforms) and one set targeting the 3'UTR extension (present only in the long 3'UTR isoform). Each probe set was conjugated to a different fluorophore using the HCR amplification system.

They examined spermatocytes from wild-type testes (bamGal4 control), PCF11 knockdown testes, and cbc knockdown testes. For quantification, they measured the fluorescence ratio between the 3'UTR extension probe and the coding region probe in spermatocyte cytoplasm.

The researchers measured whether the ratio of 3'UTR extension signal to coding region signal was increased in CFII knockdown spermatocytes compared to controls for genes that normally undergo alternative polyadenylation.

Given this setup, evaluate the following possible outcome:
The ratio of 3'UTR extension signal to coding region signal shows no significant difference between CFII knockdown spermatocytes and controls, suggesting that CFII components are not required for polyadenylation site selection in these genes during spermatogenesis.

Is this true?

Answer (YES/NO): NO